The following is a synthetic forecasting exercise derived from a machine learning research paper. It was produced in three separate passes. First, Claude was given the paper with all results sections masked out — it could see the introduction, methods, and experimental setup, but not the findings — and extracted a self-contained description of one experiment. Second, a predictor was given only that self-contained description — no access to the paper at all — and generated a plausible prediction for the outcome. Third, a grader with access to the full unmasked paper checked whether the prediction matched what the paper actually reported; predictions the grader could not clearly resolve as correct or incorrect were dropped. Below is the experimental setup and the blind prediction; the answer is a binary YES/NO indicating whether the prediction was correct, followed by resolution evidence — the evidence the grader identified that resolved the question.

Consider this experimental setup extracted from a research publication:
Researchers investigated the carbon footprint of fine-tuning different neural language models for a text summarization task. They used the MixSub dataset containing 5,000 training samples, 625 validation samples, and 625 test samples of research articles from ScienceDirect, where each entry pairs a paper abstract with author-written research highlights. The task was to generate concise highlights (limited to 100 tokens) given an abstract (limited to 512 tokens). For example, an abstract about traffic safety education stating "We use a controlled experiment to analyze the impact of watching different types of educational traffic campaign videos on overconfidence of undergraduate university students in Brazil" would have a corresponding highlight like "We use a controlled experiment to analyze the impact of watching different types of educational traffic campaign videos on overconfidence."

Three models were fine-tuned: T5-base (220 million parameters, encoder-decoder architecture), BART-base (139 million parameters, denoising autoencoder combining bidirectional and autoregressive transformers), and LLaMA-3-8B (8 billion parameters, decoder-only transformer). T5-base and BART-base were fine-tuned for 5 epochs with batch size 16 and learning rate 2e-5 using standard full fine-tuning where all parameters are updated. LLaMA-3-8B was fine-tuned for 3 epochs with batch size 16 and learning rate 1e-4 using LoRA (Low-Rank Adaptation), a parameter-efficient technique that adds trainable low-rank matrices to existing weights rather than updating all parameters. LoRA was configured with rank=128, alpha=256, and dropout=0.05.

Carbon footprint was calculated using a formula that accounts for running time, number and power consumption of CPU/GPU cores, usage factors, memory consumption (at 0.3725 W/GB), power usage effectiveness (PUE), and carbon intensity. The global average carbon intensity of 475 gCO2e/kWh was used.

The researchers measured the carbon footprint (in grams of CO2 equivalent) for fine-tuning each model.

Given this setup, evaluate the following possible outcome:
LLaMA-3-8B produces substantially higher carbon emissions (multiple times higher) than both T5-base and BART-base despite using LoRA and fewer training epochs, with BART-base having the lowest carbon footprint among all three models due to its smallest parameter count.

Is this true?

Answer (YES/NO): YES